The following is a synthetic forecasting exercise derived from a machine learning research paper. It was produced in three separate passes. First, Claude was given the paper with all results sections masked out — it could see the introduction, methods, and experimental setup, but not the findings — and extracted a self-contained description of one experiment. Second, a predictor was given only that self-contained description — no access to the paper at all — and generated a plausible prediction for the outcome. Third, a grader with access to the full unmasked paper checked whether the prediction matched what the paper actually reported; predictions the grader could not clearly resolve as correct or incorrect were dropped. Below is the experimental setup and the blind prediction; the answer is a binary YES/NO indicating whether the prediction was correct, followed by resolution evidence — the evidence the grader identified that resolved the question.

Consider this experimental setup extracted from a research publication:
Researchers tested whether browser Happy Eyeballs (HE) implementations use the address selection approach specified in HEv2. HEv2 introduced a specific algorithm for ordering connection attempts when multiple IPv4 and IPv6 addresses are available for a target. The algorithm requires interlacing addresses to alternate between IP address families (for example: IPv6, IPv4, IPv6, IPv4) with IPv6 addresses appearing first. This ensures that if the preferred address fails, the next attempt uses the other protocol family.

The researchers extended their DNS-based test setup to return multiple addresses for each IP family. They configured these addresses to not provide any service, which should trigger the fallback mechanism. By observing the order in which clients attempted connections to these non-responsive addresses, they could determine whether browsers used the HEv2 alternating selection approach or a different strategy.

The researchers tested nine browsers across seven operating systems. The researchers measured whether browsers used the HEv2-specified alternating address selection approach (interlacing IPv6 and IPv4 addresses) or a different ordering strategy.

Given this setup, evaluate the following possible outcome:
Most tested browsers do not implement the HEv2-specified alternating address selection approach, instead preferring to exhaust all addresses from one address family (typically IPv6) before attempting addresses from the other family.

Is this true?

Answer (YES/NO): NO